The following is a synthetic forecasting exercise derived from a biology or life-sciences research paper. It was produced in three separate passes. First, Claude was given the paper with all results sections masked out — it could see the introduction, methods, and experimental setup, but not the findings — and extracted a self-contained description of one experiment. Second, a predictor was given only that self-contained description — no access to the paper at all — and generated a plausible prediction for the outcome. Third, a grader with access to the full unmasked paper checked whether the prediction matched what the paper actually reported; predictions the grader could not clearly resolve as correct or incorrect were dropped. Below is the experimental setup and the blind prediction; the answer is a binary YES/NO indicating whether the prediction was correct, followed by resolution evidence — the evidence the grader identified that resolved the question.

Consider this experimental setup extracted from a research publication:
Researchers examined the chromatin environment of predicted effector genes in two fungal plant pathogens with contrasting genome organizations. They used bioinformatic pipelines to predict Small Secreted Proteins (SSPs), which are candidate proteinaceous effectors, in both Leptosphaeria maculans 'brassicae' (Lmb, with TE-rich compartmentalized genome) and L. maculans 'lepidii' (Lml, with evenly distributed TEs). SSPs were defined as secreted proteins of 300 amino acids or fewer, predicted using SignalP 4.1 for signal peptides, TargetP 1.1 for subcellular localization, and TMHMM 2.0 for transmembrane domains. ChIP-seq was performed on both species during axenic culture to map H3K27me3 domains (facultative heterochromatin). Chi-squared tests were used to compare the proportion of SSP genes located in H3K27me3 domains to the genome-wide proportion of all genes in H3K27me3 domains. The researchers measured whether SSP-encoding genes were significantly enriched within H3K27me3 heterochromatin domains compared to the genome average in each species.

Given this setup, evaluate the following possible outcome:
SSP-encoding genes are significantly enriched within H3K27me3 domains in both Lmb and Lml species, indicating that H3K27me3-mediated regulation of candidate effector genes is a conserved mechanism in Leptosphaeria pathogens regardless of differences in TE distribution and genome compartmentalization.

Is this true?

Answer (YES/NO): YES